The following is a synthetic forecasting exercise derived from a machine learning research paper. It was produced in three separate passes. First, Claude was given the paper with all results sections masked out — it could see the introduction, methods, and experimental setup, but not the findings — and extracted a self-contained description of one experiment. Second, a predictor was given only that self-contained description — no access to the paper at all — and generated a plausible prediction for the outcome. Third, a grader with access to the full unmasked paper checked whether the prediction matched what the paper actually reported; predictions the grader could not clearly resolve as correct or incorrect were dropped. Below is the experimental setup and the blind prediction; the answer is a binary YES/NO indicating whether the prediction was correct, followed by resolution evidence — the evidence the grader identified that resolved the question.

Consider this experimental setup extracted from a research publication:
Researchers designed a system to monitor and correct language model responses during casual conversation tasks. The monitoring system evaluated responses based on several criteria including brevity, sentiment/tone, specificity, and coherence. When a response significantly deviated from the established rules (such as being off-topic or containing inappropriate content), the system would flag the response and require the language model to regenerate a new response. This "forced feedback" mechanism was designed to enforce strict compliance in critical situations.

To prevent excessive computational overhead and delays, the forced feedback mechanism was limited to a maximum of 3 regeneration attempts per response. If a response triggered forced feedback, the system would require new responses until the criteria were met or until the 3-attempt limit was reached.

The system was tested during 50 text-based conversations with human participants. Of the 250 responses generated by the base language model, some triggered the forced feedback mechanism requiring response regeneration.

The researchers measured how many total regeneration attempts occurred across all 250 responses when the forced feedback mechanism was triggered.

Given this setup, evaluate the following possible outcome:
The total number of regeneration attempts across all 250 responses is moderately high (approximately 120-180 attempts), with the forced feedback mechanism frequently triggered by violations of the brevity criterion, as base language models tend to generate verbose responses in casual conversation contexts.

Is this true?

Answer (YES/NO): NO